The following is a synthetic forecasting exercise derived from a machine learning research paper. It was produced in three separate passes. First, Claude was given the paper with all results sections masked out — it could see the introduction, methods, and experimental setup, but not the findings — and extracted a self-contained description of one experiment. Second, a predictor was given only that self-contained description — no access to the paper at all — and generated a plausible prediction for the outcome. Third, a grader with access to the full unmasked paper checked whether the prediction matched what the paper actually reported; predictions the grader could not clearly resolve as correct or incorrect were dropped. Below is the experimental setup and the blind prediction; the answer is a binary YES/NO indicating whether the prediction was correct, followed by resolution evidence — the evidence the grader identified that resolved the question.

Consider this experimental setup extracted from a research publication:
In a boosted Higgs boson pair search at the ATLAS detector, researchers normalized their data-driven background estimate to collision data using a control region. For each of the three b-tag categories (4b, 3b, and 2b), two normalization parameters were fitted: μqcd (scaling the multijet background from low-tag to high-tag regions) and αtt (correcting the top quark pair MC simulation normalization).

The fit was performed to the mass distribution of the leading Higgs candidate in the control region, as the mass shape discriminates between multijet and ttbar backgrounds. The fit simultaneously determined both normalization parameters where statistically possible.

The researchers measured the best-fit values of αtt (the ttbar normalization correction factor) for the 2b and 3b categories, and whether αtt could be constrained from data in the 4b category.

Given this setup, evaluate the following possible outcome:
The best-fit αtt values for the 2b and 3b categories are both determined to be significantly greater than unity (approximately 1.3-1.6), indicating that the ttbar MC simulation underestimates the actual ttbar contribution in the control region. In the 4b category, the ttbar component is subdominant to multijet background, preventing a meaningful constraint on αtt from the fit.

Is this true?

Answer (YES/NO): NO